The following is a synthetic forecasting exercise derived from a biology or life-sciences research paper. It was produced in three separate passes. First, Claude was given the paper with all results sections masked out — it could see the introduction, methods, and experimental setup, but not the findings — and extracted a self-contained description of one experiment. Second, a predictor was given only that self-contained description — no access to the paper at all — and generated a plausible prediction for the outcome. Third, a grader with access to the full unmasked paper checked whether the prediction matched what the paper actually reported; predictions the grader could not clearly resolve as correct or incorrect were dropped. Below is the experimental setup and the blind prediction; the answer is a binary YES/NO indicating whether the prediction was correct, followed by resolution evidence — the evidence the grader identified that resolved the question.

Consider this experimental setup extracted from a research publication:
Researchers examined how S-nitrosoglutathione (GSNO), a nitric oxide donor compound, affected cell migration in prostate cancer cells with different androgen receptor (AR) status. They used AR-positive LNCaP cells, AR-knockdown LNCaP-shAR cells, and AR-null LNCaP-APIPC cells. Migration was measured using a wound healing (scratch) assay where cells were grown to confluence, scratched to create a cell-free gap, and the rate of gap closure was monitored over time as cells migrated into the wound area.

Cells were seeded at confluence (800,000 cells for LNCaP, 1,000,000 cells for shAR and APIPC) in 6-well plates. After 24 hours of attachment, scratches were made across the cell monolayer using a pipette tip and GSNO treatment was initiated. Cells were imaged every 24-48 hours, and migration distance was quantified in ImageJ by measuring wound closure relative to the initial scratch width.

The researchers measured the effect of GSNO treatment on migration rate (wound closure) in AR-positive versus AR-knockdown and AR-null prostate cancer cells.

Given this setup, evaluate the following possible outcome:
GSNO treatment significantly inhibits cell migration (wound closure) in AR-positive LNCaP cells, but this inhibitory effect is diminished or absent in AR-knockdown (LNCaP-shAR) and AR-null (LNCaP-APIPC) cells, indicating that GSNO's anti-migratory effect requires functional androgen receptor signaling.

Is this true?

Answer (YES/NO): YES